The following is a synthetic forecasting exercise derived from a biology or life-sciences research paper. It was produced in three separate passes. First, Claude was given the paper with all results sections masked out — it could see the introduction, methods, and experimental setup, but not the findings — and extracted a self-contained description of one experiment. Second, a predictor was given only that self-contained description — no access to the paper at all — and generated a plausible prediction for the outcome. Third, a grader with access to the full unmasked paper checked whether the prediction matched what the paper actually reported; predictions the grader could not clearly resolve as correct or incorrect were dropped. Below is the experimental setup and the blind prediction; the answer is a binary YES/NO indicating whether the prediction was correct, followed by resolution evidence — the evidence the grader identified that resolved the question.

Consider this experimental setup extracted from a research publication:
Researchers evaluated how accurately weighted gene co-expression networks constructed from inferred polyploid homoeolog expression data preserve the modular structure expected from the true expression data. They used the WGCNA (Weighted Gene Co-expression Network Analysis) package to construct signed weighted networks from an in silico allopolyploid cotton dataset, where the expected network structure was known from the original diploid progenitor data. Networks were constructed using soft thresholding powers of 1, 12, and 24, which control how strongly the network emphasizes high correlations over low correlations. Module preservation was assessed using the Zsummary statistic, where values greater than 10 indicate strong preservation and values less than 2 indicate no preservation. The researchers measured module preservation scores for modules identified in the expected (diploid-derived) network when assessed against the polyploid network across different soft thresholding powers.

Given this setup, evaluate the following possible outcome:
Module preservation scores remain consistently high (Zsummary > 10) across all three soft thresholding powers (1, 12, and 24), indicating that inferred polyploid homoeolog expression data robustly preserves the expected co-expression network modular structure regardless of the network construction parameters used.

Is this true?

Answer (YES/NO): YES